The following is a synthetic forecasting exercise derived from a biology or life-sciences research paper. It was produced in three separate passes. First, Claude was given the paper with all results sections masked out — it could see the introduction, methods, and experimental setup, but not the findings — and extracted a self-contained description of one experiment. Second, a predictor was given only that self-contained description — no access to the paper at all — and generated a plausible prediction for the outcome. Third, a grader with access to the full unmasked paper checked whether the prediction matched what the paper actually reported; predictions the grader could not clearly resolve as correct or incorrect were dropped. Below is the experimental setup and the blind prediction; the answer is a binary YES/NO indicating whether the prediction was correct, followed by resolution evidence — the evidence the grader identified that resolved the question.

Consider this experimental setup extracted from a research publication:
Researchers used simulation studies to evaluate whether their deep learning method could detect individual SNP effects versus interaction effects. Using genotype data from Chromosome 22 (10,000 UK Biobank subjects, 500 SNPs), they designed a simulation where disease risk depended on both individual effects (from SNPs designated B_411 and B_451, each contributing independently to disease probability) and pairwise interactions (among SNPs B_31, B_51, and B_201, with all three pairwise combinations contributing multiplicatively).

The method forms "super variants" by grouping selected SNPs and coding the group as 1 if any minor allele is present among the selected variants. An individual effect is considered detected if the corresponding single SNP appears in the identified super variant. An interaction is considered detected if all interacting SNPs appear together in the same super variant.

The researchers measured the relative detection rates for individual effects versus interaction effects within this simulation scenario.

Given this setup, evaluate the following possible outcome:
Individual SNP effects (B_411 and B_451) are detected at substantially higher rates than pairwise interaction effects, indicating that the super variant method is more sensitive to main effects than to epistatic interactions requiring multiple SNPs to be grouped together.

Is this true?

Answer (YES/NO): YES